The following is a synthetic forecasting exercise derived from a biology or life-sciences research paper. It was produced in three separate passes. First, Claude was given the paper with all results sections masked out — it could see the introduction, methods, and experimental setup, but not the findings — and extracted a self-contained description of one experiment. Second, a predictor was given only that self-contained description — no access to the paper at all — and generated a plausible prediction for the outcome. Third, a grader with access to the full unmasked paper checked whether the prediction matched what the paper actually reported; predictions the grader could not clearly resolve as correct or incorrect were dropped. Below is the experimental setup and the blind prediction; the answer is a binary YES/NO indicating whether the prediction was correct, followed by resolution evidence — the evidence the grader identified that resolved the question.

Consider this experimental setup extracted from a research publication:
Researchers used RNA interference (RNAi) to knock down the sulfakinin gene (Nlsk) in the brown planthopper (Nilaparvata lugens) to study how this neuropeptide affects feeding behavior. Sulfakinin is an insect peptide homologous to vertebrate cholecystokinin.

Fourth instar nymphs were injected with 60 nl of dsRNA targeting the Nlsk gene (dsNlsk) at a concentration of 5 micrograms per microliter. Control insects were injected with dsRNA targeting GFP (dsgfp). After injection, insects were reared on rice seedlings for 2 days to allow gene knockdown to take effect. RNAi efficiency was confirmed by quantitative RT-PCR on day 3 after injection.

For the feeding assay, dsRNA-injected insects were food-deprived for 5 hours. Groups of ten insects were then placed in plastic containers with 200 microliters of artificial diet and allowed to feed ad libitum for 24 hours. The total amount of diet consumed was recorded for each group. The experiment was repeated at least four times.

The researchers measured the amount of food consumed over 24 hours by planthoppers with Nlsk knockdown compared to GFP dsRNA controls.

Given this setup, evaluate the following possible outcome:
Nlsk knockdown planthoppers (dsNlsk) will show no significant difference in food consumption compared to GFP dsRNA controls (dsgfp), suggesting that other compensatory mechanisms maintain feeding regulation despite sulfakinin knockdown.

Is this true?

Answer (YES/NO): NO